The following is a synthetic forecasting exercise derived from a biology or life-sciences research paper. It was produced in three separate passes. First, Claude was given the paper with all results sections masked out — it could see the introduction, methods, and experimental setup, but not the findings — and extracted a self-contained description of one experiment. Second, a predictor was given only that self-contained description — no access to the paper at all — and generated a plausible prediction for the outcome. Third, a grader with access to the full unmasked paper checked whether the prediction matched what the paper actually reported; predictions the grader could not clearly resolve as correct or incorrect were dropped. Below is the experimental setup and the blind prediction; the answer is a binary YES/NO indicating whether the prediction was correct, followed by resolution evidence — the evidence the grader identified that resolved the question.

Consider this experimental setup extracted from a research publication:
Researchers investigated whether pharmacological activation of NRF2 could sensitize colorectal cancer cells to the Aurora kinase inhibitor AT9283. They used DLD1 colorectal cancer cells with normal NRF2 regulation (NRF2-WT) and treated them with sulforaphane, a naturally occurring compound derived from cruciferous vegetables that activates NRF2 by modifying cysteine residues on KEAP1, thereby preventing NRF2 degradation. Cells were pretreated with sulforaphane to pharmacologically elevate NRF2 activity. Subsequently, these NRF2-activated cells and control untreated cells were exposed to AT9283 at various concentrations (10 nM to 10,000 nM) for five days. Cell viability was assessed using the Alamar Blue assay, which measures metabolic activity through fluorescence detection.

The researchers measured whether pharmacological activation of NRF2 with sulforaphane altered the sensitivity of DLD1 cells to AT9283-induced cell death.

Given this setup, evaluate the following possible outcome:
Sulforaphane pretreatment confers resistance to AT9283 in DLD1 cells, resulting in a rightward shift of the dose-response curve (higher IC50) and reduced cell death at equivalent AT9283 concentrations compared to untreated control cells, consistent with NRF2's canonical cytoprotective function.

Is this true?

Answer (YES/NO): NO